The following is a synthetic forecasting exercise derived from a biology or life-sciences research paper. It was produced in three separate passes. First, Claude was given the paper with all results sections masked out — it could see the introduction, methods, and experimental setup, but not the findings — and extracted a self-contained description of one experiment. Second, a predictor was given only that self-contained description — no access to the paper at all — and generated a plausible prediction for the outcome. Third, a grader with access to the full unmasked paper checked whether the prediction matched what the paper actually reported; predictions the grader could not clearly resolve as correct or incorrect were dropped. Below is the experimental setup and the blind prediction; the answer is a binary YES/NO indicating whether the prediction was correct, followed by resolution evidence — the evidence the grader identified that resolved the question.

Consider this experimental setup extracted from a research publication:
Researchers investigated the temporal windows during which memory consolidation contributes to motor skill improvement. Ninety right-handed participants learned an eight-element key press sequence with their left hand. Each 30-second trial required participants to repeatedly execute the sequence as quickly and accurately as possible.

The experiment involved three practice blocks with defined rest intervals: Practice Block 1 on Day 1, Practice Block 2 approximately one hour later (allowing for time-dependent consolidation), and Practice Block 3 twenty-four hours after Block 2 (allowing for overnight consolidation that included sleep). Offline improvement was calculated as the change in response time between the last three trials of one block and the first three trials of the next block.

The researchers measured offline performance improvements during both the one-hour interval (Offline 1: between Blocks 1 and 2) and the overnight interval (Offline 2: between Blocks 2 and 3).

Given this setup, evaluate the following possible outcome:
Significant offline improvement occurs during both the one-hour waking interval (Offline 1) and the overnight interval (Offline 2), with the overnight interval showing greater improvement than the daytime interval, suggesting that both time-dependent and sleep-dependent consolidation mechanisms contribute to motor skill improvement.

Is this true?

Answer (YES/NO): NO